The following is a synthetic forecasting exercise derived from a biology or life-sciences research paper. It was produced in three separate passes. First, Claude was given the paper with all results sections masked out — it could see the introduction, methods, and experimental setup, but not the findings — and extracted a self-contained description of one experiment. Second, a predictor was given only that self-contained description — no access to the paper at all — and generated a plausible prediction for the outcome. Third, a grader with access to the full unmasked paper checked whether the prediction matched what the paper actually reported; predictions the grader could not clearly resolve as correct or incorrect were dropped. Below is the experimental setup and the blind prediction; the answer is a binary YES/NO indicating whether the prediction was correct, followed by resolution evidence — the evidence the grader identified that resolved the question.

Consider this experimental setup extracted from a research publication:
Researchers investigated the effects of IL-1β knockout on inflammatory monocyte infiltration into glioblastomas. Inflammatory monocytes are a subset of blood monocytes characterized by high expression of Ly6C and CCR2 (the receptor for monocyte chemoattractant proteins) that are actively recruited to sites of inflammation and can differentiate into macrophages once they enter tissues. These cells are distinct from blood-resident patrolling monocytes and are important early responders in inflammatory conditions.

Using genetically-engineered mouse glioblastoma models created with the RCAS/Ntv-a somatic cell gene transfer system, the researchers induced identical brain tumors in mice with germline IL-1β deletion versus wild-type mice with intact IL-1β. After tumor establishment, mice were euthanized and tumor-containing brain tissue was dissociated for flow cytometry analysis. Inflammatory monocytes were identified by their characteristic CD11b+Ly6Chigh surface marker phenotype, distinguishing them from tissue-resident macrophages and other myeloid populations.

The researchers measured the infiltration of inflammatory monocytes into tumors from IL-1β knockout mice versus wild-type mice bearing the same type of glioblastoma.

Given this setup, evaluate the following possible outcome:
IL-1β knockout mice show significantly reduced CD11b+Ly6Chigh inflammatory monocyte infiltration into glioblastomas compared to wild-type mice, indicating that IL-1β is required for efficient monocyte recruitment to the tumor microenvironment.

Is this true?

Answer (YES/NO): YES